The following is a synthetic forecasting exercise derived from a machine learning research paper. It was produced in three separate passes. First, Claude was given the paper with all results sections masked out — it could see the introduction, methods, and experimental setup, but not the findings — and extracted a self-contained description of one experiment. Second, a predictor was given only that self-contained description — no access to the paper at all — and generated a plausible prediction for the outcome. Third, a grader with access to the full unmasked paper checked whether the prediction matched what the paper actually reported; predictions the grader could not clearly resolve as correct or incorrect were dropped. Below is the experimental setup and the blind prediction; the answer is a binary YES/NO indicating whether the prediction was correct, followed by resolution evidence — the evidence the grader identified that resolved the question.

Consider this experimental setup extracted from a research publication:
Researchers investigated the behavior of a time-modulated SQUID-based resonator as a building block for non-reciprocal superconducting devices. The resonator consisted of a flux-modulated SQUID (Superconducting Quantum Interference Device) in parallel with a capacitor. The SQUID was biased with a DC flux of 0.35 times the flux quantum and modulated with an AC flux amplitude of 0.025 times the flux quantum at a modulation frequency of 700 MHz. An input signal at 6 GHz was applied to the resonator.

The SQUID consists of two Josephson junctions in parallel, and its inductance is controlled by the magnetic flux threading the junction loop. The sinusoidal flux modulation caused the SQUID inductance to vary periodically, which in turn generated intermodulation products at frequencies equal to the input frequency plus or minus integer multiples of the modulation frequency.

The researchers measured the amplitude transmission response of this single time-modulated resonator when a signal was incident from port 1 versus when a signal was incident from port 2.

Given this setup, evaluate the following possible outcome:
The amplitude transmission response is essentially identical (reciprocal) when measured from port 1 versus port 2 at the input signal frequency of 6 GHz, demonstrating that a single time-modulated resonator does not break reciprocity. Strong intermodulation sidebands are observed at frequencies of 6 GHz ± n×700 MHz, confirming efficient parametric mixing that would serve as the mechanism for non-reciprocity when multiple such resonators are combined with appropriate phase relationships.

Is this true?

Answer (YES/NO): YES